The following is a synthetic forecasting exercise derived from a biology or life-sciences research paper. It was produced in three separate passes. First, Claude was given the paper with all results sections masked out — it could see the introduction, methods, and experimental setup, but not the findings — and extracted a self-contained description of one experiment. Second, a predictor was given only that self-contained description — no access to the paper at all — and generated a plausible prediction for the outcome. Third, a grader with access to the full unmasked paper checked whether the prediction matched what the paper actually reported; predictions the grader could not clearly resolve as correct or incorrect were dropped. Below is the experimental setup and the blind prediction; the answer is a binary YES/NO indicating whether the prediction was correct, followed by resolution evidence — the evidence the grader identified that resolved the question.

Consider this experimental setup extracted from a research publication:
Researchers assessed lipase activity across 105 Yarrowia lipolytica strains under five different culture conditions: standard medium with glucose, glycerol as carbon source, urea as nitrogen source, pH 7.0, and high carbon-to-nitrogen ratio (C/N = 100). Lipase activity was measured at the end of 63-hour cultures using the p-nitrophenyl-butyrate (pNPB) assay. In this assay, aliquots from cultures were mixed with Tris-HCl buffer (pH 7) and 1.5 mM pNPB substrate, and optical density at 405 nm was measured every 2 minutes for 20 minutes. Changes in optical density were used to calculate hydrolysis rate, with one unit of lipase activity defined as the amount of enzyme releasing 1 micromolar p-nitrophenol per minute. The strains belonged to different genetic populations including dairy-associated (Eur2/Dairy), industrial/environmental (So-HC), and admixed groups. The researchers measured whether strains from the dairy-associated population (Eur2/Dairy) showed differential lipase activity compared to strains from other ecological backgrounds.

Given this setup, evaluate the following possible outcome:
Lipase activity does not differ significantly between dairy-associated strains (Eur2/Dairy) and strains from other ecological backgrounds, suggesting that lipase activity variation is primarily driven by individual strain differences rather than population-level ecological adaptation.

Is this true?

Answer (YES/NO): NO